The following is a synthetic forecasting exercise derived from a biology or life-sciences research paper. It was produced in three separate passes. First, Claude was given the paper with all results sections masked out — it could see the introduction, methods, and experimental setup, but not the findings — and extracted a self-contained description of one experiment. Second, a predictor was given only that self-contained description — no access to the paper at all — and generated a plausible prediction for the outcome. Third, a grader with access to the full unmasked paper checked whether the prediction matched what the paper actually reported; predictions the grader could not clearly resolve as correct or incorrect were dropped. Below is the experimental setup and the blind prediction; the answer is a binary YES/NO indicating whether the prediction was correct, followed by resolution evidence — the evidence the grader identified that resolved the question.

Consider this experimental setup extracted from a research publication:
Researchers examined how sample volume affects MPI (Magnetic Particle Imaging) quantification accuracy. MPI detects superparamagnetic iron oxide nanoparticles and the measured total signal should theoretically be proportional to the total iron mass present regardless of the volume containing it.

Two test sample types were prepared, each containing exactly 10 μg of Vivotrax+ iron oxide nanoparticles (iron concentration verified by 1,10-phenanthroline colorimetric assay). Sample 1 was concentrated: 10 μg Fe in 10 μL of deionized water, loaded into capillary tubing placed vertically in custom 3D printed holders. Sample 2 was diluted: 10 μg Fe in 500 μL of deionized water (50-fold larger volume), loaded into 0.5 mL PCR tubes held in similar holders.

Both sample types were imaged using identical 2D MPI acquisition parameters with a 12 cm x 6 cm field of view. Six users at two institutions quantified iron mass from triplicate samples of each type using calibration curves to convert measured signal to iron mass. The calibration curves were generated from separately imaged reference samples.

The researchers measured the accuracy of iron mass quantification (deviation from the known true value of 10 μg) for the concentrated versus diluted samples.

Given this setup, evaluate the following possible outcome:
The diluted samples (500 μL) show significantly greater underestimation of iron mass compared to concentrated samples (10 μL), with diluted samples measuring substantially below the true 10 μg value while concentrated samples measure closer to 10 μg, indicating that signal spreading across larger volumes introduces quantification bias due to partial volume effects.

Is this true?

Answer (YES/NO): NO